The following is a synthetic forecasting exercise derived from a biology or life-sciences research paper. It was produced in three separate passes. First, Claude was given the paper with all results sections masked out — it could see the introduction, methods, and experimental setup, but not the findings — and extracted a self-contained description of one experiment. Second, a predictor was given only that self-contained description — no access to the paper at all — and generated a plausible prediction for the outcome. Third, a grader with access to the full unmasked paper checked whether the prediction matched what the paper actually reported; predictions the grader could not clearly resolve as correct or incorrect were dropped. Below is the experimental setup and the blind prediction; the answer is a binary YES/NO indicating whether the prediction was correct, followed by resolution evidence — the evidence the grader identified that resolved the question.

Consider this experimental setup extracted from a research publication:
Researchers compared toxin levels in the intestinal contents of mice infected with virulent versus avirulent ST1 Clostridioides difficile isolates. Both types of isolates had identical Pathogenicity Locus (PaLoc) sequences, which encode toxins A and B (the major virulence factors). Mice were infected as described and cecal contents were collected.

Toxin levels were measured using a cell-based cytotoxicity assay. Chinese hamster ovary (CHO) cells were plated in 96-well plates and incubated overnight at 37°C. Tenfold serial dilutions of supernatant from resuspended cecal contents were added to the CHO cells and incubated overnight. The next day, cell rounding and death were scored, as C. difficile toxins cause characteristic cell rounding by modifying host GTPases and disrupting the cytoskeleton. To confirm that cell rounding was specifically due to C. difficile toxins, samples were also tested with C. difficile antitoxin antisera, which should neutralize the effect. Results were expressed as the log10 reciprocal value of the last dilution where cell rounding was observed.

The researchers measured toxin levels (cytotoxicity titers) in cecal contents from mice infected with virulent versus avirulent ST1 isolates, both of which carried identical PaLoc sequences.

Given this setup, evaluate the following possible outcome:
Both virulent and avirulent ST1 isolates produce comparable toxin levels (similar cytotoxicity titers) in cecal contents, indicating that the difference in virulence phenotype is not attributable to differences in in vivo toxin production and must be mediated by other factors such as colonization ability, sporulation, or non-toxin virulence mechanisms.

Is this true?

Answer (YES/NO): NO